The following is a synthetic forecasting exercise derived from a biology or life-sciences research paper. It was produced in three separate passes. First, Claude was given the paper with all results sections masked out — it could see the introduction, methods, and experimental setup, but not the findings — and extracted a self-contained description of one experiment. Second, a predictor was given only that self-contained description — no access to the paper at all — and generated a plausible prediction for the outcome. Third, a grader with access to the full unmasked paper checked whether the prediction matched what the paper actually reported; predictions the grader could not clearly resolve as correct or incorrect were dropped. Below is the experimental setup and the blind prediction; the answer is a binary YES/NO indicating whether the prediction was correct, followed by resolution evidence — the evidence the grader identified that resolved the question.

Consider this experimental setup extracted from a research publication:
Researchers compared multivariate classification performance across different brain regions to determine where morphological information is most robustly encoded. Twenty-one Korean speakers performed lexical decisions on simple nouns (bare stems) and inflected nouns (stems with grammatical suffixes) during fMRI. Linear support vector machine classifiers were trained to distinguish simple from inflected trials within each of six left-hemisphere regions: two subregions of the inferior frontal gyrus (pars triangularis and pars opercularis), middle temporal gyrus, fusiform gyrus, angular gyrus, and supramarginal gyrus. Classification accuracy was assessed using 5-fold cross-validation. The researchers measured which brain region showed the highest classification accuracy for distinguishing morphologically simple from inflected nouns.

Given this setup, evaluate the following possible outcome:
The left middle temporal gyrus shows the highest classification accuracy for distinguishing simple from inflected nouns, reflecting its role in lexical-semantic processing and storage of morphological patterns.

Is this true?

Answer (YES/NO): NO